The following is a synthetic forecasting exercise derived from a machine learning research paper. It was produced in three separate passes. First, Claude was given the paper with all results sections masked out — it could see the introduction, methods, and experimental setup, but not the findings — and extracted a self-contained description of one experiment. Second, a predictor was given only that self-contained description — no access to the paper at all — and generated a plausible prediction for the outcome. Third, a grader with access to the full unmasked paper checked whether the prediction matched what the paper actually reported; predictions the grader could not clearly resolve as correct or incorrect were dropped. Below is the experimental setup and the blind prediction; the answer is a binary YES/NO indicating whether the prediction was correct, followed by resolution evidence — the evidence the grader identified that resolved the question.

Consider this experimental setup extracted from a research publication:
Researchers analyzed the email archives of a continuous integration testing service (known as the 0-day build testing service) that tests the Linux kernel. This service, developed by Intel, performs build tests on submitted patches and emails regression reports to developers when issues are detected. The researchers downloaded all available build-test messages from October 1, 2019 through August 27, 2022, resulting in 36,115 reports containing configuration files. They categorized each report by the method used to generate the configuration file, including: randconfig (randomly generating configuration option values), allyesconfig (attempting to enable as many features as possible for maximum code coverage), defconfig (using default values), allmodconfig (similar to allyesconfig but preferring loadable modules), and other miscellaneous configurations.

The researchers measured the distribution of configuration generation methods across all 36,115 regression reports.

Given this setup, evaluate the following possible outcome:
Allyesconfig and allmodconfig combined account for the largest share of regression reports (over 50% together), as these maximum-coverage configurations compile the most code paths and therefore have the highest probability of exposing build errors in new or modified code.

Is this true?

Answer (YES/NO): NO